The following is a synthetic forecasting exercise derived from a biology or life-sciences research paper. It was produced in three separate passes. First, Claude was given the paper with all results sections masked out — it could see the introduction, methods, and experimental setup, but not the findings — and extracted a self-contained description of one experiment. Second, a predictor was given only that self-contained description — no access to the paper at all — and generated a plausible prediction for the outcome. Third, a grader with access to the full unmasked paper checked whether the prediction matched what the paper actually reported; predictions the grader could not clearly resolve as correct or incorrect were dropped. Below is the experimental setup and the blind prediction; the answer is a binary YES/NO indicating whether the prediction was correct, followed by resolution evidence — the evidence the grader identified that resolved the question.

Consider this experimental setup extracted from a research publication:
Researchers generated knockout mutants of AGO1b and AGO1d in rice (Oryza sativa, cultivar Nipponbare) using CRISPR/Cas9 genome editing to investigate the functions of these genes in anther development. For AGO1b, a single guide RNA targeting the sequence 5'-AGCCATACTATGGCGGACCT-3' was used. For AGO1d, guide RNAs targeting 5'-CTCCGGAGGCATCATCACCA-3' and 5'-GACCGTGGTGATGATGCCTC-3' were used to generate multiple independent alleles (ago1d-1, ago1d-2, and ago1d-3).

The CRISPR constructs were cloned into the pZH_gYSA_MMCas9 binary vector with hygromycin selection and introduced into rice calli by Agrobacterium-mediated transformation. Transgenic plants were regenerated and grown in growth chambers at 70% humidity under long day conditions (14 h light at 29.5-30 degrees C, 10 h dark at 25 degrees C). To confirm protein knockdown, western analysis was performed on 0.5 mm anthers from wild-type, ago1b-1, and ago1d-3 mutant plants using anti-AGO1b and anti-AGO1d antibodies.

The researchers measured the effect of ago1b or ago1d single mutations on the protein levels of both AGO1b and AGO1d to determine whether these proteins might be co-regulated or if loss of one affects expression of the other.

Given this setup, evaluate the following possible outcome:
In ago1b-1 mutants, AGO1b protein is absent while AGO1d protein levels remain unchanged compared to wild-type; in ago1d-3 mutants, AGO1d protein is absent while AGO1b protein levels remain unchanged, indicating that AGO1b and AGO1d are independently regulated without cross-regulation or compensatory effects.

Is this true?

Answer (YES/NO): NO